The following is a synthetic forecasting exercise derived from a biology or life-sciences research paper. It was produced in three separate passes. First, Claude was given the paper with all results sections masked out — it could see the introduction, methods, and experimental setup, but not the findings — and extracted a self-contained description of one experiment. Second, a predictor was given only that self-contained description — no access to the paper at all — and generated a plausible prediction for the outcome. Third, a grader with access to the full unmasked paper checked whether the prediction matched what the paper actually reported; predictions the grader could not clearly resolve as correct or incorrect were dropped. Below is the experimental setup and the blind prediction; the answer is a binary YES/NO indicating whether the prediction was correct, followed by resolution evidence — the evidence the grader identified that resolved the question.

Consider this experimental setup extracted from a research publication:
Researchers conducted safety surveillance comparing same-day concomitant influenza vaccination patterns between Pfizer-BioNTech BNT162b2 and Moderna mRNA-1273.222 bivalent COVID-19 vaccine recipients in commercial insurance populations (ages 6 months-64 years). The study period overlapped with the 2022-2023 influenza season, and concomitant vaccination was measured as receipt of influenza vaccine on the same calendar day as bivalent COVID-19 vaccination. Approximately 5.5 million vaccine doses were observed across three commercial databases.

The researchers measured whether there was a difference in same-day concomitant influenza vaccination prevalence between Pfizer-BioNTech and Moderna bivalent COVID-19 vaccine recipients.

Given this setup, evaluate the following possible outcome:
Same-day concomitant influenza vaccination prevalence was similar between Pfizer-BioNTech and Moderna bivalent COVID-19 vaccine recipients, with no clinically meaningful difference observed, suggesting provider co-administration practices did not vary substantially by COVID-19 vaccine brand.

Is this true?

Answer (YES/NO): YES